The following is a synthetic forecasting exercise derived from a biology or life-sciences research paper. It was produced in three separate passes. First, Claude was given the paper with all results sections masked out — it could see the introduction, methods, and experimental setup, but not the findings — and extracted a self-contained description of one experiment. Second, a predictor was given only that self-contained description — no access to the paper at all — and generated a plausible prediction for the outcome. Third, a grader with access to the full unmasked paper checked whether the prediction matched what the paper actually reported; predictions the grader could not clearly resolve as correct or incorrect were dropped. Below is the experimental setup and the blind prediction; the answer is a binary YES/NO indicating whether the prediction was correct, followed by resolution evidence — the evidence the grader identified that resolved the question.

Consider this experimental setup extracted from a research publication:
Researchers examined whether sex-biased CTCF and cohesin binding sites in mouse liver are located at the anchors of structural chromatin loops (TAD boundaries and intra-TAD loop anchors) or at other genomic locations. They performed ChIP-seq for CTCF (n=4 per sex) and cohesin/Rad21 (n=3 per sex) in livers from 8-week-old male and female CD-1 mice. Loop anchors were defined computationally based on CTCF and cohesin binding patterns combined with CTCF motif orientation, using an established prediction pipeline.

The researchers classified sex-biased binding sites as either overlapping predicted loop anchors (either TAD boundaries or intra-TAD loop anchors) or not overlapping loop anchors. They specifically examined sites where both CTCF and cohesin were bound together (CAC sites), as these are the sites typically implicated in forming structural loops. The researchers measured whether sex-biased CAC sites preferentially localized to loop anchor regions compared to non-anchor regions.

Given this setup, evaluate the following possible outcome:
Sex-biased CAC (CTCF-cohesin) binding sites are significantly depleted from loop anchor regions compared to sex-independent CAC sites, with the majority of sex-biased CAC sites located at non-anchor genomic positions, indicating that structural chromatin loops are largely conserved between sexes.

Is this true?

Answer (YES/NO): NO